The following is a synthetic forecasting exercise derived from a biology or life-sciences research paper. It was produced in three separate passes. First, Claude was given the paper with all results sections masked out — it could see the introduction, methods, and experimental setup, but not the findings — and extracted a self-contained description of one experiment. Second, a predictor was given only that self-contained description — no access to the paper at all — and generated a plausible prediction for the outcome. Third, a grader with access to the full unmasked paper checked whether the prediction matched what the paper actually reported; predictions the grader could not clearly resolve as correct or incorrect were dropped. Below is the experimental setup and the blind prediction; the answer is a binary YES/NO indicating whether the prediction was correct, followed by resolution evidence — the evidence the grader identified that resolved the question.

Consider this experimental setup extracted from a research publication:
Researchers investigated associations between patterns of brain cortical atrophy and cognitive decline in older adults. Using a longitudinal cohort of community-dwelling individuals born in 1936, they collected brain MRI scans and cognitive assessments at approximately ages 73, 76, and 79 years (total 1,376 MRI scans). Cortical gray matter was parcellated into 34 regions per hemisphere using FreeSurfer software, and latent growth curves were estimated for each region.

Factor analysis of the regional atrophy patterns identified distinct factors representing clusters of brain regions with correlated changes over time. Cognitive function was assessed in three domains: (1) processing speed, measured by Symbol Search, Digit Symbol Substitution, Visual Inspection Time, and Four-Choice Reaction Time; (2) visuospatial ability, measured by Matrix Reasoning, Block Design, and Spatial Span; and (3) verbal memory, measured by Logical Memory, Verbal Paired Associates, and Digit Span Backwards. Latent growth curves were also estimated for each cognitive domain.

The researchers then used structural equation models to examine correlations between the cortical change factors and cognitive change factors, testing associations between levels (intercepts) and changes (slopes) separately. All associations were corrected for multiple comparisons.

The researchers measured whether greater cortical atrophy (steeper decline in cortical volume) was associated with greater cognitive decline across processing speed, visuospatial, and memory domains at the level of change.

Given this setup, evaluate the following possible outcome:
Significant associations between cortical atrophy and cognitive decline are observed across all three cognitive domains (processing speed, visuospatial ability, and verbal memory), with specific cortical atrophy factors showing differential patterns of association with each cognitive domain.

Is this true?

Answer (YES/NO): NO